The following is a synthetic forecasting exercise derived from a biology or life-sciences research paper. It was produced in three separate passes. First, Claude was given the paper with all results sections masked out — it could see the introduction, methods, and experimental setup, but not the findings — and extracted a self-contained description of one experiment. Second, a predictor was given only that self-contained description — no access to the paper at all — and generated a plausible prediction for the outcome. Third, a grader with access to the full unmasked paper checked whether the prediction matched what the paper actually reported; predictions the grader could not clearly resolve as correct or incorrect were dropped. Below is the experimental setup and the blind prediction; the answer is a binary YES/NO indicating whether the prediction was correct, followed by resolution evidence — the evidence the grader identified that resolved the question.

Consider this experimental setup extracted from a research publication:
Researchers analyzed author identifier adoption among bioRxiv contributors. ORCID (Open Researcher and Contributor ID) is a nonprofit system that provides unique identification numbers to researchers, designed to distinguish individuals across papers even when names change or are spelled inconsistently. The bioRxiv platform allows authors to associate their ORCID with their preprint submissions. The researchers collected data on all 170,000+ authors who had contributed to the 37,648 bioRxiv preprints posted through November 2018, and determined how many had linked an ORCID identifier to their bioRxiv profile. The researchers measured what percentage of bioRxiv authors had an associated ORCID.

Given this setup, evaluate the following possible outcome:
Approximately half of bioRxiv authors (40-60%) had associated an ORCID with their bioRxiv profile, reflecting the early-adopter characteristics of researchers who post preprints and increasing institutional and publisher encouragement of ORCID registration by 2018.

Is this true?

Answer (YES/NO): NO